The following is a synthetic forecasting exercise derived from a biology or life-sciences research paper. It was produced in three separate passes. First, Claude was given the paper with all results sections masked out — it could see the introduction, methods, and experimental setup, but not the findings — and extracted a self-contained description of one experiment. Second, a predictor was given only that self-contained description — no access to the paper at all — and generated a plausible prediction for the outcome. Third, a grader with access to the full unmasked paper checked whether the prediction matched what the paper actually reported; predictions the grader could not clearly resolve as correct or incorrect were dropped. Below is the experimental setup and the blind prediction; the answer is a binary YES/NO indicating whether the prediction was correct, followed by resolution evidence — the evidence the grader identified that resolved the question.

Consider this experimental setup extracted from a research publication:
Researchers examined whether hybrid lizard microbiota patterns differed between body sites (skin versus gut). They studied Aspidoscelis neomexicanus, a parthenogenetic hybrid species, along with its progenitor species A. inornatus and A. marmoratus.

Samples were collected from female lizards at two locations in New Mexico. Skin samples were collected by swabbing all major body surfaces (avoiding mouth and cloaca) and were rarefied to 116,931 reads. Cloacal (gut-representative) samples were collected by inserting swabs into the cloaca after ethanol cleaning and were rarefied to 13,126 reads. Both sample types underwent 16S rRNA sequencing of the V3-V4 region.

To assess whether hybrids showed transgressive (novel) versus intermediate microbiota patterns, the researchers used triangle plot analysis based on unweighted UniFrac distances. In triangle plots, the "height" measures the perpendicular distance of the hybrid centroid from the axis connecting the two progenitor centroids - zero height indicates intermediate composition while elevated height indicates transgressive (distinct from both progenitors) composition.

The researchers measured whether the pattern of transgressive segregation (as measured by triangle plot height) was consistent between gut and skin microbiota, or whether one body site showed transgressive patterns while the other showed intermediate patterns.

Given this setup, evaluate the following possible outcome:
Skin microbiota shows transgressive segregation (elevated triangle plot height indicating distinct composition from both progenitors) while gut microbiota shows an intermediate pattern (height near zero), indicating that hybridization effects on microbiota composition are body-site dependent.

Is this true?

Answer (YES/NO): NO